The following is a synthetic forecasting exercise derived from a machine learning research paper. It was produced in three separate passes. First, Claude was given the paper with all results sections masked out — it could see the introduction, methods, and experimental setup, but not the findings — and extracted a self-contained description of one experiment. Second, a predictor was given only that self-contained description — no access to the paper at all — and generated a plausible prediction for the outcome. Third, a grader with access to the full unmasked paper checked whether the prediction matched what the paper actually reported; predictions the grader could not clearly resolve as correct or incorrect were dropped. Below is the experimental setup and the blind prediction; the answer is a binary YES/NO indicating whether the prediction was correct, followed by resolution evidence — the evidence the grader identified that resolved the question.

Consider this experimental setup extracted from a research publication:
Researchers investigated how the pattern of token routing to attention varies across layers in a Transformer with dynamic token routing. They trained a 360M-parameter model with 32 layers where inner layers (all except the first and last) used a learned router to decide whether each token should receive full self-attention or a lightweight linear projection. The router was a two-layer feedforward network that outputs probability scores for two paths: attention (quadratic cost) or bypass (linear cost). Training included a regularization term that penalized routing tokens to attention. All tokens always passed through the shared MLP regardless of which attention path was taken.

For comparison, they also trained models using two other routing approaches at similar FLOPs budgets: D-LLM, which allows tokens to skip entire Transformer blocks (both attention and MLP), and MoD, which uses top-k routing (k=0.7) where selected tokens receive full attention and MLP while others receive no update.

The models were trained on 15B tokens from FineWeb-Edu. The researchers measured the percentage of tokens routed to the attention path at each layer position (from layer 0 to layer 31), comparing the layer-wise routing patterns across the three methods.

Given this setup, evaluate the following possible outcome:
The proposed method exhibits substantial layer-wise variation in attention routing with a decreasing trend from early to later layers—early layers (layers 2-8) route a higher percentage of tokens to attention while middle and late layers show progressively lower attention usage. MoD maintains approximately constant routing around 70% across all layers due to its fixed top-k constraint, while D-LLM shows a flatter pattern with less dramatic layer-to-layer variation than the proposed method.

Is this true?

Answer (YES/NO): NO